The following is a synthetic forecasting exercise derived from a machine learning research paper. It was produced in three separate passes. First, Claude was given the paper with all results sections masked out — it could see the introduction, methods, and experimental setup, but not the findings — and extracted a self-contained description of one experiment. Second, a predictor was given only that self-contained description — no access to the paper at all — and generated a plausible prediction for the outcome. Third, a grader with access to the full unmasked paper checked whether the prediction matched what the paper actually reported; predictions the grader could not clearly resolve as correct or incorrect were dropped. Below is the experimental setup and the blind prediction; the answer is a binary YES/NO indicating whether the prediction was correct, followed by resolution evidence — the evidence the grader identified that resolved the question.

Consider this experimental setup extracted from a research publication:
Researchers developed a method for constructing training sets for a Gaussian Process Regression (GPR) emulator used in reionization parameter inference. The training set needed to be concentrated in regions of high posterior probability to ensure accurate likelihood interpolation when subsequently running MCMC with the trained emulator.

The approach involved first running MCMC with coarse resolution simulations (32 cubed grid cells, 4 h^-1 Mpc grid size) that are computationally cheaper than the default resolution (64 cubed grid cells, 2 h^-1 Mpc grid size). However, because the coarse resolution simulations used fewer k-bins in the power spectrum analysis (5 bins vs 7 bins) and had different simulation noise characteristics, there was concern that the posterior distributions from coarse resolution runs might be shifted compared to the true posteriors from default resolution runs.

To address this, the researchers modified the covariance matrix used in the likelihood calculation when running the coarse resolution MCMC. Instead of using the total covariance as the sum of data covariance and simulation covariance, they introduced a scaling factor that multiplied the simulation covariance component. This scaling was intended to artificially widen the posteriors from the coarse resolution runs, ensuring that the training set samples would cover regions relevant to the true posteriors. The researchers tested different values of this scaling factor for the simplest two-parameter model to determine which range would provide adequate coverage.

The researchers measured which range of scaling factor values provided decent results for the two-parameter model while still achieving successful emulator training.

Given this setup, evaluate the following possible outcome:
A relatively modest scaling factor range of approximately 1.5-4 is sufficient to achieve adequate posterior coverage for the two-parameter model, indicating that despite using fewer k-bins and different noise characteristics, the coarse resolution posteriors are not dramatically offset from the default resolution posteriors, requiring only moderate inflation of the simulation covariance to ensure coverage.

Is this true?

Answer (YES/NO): NO